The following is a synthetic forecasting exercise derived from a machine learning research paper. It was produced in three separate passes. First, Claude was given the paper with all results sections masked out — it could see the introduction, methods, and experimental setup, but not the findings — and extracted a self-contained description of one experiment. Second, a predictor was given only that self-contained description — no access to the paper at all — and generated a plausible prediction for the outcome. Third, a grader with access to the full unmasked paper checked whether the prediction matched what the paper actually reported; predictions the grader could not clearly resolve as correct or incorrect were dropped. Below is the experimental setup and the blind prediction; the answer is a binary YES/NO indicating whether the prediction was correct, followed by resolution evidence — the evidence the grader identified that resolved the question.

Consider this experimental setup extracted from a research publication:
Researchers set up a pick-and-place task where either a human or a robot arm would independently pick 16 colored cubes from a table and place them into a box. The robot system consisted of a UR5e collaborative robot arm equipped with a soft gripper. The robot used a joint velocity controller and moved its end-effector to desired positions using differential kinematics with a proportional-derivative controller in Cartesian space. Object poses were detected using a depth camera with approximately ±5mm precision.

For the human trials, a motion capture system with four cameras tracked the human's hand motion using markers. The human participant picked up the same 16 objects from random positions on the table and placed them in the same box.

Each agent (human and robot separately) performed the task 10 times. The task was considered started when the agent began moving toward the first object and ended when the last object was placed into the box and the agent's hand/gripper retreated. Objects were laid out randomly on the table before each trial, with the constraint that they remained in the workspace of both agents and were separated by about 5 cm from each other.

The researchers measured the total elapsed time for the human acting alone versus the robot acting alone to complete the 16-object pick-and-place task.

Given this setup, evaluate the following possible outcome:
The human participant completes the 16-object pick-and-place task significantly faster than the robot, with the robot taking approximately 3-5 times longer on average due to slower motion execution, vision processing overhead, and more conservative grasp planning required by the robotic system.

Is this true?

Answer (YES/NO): NO